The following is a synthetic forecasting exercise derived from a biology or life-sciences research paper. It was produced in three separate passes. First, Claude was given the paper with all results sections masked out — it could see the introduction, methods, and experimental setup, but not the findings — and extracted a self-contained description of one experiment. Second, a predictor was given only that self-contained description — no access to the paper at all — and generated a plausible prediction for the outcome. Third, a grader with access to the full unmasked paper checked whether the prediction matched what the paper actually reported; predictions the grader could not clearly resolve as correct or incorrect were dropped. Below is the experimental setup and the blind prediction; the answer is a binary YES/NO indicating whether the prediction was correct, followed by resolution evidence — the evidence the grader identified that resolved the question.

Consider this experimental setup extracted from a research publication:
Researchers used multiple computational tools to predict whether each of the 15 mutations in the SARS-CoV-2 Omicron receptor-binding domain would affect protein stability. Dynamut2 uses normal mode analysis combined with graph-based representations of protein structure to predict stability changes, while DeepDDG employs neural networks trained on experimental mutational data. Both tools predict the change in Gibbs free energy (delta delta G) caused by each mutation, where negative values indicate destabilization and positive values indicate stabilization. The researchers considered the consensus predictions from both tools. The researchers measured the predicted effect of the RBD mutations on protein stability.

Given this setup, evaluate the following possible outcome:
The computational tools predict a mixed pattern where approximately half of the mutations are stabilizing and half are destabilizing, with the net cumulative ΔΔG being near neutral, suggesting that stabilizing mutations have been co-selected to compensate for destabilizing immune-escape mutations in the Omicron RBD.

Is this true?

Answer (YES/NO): NO